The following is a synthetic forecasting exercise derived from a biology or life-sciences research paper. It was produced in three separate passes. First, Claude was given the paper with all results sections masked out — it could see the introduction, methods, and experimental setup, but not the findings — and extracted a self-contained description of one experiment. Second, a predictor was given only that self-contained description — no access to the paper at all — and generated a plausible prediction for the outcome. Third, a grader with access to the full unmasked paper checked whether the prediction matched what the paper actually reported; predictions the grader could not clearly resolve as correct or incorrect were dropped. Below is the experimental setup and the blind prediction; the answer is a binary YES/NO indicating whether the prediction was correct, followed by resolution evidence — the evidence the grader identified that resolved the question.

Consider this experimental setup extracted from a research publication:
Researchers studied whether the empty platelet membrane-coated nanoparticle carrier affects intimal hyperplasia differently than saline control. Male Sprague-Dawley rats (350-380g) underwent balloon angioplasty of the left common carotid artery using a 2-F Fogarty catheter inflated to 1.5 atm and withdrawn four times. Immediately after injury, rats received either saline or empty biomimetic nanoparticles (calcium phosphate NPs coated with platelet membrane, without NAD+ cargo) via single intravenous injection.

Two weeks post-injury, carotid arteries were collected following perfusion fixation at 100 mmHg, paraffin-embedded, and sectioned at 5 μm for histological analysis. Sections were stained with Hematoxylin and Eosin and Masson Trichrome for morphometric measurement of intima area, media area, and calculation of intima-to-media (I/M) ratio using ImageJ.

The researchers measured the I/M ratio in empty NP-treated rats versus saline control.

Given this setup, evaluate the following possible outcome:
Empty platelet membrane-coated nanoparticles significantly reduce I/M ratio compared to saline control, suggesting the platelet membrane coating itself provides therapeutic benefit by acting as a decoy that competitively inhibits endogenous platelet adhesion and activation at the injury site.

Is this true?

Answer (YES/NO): NO